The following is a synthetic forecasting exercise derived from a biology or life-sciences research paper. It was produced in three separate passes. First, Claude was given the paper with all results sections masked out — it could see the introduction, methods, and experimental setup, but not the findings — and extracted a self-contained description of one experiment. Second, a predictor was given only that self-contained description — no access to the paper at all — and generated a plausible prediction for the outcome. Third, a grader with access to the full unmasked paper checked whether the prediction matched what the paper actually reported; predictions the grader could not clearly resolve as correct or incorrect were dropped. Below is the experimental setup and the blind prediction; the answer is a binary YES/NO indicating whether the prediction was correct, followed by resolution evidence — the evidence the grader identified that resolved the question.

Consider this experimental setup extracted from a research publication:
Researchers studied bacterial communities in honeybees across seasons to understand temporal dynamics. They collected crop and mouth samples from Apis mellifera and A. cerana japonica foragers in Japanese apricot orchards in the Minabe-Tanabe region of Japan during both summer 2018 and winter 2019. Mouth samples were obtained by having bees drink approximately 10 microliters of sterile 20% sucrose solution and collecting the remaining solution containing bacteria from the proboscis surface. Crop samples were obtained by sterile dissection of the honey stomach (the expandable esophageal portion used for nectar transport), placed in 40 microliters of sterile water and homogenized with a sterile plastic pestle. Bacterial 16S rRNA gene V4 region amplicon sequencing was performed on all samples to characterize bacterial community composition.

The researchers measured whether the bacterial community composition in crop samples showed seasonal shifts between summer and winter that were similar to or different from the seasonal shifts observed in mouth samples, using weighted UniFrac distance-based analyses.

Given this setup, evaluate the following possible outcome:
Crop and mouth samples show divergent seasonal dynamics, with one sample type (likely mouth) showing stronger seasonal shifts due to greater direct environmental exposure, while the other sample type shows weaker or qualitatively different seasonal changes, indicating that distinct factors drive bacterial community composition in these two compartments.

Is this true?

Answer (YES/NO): YES